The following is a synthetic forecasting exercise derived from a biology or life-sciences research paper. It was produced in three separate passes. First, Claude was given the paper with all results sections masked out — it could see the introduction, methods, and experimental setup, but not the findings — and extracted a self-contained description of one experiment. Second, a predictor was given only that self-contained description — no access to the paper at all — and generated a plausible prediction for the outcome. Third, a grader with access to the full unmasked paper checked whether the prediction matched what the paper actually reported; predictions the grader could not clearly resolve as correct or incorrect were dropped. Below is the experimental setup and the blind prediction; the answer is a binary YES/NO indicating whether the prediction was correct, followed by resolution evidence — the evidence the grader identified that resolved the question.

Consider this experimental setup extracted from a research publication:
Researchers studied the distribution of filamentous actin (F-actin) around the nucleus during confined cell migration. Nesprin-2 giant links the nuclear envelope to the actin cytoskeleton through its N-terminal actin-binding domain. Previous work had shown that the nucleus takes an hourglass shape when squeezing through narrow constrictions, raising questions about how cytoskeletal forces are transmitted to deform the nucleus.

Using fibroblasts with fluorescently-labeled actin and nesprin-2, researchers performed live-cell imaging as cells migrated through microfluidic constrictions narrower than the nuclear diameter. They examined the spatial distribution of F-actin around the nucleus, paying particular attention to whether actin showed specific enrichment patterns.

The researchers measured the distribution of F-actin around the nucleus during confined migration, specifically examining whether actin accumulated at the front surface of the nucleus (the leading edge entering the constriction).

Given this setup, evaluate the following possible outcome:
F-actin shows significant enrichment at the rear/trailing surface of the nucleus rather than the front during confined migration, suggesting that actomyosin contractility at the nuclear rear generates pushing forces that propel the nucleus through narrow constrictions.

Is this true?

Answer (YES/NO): NO